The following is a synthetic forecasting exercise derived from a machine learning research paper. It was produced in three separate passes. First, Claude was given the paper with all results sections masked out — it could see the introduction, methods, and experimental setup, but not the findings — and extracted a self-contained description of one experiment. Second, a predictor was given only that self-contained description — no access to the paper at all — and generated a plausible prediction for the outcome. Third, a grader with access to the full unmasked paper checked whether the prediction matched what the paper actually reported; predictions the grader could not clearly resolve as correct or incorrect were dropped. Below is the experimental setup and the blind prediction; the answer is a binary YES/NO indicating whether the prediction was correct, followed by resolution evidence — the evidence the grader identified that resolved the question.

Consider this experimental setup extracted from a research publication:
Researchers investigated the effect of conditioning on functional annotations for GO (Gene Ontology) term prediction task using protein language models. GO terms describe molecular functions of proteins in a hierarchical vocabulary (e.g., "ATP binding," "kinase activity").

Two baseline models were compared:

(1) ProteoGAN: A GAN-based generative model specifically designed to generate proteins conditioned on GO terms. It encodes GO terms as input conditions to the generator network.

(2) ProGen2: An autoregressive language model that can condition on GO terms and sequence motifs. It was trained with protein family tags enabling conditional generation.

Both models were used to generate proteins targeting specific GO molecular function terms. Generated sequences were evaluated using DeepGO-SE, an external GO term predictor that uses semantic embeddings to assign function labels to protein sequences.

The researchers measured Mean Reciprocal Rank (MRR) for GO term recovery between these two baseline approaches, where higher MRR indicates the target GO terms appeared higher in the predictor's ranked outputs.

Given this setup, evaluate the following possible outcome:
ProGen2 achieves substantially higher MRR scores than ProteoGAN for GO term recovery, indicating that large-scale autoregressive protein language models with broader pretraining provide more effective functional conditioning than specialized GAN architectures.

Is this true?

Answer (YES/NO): YES